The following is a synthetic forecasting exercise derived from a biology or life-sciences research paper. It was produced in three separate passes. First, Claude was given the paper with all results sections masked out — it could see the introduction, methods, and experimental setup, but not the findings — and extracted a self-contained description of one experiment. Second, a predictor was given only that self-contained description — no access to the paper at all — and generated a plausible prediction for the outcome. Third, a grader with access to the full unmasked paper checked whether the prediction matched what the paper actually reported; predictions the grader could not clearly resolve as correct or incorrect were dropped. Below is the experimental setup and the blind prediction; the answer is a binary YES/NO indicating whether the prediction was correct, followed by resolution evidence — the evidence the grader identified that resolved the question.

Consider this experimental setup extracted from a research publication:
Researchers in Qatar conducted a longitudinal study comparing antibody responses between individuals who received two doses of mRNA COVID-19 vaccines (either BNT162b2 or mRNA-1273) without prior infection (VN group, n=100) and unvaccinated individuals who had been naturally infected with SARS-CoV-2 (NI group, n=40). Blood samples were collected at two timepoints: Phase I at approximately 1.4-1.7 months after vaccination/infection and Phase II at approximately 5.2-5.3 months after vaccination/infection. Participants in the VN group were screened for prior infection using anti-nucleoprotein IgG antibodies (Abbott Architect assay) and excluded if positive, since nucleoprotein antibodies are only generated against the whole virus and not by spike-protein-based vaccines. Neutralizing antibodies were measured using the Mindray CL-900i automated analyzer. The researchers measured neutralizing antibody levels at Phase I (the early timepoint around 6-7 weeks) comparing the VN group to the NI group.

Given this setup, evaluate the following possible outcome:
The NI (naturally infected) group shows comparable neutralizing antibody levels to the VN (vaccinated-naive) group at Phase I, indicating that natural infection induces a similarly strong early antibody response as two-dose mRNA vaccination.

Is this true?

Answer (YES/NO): NO